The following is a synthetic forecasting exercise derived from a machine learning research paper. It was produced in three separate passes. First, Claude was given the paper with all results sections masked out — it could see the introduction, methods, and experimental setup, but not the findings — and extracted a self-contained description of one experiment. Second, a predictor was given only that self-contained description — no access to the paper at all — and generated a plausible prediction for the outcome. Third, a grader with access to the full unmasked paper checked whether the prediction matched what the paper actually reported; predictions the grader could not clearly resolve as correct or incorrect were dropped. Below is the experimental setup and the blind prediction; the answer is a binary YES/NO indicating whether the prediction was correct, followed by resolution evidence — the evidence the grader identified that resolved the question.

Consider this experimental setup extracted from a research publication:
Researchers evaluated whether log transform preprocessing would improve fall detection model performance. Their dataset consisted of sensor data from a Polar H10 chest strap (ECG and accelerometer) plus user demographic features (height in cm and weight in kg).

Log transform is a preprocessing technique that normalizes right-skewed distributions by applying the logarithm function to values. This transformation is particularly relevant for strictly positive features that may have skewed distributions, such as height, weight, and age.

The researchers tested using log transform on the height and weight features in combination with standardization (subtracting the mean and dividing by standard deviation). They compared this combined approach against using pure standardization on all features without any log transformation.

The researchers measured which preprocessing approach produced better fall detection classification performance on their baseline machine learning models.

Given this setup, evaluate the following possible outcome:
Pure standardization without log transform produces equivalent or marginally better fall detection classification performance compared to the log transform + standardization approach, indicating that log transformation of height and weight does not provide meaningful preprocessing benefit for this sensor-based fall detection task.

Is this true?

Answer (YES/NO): YES